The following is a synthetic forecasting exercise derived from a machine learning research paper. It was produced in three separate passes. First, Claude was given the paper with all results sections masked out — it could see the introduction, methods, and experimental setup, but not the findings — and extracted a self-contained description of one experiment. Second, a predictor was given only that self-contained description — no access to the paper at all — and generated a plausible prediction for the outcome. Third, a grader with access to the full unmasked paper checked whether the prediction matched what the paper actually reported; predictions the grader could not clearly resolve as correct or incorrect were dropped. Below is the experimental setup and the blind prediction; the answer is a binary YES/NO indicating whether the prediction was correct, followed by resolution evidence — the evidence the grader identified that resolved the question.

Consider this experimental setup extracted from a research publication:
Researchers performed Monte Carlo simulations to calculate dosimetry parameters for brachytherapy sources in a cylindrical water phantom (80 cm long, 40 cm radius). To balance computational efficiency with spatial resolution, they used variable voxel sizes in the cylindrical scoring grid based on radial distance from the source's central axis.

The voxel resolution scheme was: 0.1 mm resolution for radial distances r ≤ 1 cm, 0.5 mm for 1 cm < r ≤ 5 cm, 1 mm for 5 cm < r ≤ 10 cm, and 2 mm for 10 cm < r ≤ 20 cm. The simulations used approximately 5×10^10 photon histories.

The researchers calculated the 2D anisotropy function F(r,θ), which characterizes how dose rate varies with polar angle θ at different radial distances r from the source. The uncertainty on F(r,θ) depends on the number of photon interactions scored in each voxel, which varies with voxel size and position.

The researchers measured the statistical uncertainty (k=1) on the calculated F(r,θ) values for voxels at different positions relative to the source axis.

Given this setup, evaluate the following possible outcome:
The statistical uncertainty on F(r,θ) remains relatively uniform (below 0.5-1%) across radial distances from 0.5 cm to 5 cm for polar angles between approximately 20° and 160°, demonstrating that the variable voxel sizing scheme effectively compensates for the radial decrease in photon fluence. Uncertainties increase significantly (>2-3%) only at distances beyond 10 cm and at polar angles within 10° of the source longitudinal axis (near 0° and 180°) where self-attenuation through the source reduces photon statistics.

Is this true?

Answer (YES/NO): NO